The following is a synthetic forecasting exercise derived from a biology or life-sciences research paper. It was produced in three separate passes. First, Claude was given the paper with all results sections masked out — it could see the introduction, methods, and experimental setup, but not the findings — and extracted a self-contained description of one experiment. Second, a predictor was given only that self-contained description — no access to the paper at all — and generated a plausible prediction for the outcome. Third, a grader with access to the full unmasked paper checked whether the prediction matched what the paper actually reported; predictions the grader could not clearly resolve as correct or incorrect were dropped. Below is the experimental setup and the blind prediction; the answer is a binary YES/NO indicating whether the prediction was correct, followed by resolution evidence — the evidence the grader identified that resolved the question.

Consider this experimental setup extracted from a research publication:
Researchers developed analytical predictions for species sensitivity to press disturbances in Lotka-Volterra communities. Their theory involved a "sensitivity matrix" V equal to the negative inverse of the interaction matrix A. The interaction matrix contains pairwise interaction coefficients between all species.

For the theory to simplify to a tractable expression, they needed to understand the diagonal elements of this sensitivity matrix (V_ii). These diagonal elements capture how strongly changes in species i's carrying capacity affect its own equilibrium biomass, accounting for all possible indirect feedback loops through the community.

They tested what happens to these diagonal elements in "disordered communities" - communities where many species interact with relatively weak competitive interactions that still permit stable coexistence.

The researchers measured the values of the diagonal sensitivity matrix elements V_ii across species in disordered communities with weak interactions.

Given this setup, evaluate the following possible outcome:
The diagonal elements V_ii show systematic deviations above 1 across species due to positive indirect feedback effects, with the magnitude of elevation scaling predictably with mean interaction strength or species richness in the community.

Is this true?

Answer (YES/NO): NO